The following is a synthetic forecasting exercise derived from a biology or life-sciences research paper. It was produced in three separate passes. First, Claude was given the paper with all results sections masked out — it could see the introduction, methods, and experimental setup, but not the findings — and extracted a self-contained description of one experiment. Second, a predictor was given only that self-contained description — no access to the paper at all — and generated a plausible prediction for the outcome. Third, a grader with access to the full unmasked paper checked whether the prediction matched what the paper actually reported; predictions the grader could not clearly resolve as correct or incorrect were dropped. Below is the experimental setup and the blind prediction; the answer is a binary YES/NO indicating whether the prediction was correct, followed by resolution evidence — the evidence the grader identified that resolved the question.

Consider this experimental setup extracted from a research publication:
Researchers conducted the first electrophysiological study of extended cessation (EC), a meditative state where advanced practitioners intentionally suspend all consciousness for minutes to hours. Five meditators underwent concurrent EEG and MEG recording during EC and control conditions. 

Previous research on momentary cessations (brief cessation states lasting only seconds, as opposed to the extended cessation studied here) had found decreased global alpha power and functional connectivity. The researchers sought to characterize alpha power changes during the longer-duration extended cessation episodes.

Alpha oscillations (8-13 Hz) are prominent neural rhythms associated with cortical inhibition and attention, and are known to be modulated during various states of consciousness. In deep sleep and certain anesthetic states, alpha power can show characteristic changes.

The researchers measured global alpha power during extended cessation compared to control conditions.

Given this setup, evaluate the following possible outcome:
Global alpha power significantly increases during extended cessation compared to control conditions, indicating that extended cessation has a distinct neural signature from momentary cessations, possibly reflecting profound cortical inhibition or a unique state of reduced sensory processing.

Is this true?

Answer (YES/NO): NO